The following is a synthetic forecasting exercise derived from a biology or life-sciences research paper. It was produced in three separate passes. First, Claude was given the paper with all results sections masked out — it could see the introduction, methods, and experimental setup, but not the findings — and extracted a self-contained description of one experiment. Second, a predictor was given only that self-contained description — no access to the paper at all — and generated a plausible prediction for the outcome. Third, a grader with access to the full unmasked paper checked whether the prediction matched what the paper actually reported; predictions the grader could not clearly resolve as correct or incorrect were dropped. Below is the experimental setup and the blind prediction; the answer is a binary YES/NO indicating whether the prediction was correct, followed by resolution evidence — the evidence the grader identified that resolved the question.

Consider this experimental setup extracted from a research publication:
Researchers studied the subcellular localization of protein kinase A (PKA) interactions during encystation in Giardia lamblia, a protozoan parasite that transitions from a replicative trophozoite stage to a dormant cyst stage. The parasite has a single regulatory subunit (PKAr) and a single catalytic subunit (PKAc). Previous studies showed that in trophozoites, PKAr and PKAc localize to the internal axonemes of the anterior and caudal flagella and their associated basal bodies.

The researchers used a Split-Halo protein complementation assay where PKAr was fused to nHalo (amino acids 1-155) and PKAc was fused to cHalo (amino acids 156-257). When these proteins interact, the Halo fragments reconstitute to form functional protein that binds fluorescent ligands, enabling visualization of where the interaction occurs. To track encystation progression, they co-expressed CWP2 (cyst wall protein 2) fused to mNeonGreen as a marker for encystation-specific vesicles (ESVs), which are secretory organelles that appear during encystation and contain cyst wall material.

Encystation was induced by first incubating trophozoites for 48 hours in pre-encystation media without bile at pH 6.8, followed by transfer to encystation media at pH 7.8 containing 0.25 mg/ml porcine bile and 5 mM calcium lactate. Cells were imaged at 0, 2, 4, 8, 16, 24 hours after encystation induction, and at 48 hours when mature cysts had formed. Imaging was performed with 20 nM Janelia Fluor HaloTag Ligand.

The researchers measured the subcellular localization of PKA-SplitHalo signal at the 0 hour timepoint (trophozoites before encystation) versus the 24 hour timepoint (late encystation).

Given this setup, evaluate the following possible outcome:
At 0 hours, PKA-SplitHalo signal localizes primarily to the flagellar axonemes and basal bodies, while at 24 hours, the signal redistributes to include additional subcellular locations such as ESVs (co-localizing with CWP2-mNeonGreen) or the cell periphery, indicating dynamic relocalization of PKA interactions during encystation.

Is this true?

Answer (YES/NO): NO